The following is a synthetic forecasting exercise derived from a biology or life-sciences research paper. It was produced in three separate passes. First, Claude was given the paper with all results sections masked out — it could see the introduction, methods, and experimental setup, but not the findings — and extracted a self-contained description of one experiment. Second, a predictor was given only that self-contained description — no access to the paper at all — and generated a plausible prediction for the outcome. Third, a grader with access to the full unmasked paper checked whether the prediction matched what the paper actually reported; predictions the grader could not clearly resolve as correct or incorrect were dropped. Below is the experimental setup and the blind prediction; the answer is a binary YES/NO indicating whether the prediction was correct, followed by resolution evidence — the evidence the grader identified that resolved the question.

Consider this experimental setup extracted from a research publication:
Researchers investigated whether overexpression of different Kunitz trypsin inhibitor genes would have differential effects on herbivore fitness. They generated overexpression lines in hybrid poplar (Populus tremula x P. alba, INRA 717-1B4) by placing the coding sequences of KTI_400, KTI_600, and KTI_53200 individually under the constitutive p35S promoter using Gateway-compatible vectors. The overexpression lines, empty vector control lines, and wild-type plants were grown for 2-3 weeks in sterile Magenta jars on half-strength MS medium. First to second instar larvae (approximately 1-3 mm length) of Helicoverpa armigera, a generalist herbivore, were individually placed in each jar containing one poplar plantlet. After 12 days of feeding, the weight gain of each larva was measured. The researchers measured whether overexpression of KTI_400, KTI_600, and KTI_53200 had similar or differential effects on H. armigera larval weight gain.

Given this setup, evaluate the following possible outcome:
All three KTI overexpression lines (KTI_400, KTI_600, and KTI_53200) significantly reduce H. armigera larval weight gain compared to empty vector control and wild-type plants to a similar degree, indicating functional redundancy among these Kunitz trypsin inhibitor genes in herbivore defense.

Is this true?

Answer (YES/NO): NO